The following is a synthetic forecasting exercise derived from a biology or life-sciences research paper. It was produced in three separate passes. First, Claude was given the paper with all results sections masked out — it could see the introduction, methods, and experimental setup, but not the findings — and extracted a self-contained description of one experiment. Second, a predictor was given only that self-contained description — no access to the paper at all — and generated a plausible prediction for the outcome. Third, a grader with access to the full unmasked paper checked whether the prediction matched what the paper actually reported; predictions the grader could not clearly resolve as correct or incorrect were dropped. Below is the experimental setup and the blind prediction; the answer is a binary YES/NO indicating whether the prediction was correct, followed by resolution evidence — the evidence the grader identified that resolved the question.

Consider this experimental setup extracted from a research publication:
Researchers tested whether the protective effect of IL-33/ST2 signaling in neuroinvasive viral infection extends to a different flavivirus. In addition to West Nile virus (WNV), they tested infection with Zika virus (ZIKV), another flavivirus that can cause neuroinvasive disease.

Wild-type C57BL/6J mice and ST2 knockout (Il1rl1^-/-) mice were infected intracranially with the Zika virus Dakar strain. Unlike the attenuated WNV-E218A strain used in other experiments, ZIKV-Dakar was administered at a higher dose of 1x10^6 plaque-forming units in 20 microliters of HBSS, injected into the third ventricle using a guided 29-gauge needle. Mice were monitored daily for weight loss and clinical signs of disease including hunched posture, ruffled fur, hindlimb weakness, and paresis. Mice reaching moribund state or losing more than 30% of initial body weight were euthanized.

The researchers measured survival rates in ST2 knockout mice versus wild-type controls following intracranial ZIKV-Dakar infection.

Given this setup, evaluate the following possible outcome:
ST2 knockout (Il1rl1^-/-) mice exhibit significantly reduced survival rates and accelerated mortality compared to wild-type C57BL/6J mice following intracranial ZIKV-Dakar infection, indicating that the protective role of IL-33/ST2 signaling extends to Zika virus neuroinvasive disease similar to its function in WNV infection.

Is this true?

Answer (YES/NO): YES